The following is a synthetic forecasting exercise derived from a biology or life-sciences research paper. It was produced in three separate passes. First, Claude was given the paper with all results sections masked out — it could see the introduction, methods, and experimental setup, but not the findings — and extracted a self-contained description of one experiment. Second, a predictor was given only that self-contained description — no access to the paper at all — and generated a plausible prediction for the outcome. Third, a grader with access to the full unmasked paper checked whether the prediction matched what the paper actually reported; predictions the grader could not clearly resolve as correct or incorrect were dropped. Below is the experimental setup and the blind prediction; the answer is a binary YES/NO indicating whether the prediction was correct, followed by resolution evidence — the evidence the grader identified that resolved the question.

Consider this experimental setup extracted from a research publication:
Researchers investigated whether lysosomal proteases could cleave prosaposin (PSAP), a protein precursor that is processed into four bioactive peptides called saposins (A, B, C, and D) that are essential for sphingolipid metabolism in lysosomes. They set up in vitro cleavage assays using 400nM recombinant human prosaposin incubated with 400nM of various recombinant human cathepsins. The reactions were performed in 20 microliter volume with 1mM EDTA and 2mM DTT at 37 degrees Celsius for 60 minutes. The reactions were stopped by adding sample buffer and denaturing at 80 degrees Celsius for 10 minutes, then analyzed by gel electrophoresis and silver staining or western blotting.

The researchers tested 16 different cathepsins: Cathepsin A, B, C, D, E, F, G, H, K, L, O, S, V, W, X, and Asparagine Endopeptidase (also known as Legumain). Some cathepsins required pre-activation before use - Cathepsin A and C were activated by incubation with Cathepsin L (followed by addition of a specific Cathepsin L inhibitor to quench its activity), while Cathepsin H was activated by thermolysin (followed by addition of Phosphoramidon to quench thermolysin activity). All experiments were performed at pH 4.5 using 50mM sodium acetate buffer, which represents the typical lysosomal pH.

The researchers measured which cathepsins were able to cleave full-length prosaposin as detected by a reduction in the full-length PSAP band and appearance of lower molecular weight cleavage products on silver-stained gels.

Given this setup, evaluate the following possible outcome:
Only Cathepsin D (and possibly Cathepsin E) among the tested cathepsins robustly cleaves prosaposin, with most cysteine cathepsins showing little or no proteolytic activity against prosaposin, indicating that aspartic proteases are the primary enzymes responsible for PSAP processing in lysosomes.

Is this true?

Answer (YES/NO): NO